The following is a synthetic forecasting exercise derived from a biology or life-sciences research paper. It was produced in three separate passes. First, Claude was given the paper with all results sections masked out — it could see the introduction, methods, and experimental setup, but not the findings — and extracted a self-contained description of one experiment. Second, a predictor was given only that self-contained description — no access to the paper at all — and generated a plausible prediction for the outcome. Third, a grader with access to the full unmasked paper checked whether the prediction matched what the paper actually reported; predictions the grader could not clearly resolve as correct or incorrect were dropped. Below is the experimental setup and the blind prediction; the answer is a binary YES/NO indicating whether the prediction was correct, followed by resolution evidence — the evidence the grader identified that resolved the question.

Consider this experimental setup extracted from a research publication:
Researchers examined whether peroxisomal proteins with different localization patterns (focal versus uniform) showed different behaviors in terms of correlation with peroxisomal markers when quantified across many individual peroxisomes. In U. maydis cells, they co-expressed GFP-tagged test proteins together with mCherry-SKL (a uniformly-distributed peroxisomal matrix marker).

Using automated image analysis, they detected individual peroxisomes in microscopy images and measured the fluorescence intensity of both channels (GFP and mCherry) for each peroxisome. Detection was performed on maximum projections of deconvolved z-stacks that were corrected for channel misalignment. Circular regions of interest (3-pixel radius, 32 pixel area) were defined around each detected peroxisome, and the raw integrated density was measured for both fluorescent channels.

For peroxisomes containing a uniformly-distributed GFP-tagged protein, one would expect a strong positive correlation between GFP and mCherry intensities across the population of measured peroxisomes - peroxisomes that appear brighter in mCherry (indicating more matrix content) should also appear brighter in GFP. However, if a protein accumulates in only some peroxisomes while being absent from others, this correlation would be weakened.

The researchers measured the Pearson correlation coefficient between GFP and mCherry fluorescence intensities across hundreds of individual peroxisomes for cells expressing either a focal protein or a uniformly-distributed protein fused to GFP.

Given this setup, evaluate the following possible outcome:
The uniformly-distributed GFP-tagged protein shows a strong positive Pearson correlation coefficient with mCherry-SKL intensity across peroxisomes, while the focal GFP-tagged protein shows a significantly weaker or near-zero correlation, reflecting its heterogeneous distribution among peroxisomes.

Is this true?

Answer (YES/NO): YES